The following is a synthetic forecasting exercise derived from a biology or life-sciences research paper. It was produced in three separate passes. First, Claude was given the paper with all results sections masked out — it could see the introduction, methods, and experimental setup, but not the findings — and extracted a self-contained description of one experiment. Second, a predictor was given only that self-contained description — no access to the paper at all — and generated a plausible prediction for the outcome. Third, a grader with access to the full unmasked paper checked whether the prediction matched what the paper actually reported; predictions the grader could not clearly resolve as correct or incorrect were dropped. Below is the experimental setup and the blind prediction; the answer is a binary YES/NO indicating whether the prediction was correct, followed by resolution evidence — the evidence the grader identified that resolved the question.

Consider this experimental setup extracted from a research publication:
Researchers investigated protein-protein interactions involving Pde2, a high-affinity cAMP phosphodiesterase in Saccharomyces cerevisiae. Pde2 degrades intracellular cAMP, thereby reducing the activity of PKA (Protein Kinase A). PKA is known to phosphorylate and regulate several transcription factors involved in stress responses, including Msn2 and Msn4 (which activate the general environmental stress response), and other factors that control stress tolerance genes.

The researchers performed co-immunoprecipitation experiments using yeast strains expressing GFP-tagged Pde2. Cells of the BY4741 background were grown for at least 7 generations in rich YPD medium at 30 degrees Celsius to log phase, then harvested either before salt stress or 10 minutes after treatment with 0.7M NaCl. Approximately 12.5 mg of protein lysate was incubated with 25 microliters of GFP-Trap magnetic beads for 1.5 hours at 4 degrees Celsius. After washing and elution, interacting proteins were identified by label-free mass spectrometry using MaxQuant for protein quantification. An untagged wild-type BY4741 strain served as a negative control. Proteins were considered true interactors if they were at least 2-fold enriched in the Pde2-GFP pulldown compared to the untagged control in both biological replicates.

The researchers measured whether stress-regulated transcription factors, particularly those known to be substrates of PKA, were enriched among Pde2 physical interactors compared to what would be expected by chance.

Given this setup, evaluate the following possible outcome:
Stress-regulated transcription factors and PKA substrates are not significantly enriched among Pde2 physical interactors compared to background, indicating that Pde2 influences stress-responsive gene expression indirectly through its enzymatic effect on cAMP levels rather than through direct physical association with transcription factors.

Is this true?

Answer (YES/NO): NO